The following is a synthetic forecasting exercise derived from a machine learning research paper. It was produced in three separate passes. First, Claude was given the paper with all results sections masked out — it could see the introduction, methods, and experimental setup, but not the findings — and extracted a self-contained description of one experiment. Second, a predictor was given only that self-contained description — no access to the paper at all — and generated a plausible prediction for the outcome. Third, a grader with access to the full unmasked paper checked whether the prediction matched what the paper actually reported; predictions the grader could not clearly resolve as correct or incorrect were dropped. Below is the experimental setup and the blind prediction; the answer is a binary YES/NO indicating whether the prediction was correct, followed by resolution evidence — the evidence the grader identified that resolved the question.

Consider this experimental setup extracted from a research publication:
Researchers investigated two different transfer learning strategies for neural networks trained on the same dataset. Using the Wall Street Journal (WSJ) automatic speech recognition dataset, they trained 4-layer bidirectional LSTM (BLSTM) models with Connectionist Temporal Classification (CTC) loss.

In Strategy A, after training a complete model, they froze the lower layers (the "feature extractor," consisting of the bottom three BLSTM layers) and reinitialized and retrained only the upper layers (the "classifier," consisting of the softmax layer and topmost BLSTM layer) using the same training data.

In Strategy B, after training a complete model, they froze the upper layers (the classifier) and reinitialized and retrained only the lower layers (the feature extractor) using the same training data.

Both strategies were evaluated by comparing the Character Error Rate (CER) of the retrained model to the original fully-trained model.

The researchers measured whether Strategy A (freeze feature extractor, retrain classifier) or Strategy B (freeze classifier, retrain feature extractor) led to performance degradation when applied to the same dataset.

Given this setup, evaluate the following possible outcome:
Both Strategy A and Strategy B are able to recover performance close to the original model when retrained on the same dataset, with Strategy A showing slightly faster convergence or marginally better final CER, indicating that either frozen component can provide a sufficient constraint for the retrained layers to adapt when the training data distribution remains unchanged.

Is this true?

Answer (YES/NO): NO